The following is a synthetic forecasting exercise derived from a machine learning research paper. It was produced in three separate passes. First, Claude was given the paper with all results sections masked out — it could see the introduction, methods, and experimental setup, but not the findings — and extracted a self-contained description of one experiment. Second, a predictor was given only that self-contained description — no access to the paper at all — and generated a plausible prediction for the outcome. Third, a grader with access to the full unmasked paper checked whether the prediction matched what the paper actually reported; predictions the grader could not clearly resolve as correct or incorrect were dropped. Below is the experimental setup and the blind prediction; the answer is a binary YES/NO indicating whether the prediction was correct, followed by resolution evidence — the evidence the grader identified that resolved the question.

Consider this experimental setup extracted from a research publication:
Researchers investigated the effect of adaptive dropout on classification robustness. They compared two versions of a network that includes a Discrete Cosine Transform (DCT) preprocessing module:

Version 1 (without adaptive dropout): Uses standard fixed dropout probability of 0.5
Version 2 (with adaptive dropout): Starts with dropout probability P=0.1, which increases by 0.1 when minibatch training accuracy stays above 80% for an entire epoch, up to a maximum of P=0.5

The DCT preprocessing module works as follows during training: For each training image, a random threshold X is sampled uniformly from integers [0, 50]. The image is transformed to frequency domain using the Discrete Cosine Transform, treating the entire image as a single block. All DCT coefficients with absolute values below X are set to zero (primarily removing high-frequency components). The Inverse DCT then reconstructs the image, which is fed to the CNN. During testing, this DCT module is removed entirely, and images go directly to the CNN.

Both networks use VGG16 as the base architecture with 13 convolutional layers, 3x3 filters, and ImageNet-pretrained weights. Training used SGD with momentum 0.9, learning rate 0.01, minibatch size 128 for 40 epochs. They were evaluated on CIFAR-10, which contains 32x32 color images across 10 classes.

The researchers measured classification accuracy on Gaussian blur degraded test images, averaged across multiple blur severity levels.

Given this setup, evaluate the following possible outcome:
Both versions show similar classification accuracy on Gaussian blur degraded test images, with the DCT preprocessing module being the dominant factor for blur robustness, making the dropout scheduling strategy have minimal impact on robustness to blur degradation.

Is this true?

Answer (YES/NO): YES